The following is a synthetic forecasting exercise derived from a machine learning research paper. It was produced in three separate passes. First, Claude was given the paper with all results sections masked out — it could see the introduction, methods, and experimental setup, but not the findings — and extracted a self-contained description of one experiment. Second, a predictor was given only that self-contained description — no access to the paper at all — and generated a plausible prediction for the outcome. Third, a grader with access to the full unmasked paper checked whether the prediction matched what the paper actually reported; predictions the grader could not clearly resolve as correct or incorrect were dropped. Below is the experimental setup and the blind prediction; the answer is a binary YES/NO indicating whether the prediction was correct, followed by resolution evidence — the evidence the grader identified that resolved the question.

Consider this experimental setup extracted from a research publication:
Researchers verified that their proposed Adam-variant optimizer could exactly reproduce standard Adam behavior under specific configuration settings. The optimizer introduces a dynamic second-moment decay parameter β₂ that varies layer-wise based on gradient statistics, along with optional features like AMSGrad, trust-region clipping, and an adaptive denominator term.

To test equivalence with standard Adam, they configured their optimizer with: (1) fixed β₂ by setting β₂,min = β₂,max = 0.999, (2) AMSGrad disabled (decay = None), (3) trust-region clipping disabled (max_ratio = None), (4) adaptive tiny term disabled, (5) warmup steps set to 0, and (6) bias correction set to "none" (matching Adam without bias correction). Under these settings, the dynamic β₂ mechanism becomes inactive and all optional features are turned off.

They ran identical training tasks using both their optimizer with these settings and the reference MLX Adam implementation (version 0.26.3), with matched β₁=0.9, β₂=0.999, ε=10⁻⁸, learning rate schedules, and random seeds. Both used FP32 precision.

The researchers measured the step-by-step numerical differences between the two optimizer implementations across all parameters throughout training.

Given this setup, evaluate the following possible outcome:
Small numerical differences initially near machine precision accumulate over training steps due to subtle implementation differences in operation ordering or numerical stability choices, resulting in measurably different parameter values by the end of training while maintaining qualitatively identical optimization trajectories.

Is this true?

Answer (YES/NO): NO